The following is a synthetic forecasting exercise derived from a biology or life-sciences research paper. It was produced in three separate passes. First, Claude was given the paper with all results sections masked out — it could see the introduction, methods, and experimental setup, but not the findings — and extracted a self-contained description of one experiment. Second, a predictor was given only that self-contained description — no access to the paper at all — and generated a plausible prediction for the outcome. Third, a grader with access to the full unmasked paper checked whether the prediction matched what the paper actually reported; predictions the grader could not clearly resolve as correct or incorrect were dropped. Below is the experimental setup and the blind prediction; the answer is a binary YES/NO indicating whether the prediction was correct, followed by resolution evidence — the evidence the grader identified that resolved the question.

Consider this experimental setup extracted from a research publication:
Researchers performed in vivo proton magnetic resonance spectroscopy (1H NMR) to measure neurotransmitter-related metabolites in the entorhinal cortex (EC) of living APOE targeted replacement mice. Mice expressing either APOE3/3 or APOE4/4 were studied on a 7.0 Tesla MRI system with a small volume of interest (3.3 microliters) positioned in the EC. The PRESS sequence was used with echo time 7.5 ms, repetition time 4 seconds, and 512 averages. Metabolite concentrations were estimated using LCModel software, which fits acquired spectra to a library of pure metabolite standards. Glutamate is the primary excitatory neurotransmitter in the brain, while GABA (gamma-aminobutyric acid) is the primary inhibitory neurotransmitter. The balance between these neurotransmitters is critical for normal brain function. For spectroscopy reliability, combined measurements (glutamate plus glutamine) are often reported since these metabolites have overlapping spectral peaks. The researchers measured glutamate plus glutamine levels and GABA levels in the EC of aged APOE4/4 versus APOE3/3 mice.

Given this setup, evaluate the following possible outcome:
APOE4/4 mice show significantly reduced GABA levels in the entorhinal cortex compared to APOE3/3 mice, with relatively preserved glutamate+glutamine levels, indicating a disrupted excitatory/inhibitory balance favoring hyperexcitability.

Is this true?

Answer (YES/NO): NO